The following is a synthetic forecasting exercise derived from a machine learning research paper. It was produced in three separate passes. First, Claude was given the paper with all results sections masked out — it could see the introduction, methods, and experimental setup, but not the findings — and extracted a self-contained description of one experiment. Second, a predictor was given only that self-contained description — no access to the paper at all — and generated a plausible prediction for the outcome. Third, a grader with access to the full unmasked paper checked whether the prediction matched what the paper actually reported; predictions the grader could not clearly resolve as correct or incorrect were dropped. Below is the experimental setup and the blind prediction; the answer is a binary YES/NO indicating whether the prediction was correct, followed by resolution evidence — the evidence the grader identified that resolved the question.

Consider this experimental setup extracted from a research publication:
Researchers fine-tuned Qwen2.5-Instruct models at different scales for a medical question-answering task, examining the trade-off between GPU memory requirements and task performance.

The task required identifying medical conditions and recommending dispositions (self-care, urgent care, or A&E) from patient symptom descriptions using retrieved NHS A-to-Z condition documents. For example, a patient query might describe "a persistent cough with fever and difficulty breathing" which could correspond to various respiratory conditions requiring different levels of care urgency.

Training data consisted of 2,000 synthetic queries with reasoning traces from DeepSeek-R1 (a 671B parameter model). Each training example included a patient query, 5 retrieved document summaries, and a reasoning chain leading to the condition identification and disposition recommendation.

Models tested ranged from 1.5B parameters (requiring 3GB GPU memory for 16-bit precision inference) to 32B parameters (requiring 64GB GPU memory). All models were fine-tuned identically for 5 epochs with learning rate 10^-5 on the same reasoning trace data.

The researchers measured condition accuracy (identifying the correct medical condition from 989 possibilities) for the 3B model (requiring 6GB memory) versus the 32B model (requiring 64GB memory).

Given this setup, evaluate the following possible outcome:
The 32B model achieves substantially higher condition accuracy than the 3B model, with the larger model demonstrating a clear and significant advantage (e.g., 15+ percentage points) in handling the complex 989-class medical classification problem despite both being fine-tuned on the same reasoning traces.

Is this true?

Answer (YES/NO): NO